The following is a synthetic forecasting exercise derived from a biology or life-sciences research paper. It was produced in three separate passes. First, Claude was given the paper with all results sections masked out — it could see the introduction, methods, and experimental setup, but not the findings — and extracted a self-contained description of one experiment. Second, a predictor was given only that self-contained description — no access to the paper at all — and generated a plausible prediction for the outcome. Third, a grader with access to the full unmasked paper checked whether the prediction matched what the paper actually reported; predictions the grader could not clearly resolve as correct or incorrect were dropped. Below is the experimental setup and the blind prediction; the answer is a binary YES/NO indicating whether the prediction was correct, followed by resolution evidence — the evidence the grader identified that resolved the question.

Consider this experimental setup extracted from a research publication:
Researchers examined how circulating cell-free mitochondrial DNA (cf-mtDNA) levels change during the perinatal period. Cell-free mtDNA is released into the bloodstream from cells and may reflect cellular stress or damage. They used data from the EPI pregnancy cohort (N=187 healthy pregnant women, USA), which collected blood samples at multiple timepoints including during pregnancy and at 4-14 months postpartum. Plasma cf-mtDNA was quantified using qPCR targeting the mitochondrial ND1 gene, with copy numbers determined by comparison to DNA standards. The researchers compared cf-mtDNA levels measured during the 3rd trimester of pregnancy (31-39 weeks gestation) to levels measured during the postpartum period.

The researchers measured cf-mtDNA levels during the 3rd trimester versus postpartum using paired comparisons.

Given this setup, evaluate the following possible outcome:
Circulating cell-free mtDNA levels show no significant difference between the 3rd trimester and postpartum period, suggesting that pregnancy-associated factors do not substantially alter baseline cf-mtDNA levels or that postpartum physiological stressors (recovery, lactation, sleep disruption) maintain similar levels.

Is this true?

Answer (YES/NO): YES